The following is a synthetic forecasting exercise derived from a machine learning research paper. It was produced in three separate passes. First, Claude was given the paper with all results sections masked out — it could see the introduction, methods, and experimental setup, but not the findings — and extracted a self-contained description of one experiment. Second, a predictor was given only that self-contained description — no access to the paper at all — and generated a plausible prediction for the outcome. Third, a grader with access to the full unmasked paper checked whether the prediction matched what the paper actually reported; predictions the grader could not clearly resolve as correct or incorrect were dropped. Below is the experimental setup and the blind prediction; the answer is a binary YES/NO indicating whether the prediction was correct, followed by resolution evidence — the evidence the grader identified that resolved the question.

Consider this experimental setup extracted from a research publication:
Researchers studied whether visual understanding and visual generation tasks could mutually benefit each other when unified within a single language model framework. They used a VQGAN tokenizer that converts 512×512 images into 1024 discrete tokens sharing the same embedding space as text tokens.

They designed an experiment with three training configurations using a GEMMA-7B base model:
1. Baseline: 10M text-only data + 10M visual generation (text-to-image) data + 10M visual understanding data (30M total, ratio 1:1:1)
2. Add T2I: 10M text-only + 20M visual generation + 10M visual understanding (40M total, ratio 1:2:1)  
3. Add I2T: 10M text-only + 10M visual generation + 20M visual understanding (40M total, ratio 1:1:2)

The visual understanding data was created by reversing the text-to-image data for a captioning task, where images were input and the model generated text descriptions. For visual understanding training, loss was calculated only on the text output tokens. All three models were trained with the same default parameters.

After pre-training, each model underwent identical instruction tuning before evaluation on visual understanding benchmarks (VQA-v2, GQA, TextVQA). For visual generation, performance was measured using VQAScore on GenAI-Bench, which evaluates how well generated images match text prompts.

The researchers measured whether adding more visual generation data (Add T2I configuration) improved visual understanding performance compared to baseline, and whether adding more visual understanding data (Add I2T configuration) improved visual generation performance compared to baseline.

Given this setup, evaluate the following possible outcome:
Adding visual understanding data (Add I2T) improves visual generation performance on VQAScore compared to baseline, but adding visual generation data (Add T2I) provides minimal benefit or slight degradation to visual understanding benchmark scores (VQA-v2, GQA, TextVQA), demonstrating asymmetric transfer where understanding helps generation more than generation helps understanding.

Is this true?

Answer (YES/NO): NO